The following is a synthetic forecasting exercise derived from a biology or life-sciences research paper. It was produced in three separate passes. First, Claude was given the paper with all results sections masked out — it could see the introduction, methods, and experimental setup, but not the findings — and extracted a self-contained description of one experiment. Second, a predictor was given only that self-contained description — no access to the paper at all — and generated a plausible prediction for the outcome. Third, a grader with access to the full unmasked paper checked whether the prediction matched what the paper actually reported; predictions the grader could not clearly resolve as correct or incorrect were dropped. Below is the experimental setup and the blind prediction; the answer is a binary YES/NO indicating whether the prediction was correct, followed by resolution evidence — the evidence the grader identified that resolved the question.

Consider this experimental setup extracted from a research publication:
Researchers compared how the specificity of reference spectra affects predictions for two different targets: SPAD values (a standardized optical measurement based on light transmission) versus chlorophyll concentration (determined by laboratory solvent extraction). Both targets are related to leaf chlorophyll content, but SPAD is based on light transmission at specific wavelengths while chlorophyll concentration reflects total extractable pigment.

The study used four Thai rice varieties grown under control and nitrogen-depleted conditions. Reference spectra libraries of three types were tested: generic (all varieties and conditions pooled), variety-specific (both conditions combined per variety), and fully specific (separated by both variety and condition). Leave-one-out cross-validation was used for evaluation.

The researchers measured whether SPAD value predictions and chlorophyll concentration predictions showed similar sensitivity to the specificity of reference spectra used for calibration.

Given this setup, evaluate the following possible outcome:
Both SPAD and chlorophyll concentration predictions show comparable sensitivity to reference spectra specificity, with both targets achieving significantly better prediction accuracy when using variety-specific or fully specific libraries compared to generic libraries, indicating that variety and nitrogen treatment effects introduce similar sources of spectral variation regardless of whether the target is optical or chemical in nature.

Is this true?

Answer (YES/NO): NO